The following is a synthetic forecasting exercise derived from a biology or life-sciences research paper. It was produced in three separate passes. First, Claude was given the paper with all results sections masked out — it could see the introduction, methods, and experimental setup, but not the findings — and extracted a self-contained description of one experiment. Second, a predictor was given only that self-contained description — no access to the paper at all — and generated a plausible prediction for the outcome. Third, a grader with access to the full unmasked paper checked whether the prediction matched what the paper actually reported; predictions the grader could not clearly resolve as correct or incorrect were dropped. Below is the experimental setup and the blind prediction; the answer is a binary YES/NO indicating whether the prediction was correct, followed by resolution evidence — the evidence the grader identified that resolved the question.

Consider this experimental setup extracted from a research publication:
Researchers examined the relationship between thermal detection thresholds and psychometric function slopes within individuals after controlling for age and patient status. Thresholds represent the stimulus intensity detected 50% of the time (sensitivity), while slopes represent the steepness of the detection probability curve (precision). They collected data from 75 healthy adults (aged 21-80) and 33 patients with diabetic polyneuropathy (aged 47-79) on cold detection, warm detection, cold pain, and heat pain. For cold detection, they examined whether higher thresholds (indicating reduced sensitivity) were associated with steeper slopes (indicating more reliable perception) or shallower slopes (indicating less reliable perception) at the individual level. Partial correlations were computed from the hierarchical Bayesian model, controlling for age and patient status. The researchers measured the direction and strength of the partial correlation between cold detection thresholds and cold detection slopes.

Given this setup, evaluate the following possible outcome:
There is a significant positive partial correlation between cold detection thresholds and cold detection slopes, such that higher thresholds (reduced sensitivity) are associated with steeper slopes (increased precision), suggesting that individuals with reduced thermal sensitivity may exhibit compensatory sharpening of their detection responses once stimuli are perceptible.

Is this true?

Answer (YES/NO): NO